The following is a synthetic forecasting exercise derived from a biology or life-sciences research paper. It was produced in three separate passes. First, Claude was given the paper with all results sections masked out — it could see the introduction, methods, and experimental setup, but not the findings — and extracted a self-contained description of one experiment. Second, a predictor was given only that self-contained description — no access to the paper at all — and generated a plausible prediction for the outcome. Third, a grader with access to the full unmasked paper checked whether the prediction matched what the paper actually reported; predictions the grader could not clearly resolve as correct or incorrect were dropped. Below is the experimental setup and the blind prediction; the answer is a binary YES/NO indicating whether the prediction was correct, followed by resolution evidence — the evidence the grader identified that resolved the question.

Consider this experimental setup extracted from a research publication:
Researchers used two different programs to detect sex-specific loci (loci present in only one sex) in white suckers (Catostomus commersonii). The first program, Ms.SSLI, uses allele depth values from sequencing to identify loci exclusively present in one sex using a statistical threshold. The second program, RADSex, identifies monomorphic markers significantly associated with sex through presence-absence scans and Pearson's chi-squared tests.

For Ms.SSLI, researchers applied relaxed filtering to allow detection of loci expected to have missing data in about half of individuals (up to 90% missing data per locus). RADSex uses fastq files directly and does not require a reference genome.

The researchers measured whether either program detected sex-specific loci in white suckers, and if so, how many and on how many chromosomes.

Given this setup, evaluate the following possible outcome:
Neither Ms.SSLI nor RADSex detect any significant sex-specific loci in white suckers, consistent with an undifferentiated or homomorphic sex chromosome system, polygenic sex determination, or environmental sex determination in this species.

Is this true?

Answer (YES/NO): NO